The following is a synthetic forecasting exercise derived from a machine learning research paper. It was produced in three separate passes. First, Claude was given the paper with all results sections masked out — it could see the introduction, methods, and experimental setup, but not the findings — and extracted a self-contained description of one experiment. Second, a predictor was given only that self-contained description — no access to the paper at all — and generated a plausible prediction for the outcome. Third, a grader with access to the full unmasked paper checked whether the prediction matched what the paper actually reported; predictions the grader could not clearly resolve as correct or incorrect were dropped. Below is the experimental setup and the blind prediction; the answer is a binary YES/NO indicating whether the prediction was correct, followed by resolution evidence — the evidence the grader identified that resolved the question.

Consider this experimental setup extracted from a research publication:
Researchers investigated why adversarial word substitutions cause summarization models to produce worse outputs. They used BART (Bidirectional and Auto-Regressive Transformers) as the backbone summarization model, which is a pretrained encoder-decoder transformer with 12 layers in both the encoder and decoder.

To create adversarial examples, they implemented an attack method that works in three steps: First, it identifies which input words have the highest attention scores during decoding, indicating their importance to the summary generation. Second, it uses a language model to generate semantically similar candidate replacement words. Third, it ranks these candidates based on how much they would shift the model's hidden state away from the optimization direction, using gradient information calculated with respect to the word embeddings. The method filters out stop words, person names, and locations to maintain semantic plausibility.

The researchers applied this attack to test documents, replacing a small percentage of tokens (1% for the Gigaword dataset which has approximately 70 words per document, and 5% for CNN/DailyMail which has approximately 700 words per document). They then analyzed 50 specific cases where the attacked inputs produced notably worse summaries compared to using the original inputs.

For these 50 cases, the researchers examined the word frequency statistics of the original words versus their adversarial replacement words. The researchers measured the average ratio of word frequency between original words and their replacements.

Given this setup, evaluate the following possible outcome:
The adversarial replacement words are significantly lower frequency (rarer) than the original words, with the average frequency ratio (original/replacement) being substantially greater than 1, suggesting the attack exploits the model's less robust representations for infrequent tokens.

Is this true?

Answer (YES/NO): YES